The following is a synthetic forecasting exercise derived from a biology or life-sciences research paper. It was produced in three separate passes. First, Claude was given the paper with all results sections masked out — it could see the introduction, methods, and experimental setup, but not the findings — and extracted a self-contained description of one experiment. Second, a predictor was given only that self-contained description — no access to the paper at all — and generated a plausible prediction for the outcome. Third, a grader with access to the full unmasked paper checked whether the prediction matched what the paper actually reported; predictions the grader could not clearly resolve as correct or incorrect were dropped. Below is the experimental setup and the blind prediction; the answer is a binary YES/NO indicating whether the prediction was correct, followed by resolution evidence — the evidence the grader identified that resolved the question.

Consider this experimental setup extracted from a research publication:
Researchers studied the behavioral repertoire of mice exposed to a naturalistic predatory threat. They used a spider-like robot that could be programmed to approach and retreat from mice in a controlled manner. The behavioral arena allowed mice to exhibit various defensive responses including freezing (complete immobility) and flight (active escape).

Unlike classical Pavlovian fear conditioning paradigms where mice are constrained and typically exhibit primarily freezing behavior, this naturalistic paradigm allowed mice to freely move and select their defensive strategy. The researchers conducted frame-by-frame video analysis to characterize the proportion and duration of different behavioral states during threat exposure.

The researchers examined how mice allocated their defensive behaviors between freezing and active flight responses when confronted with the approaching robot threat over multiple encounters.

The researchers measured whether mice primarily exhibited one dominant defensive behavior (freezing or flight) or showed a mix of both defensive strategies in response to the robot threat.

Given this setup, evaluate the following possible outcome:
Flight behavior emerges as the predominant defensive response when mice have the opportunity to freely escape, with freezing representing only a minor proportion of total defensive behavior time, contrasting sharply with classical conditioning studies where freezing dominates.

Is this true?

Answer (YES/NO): NO